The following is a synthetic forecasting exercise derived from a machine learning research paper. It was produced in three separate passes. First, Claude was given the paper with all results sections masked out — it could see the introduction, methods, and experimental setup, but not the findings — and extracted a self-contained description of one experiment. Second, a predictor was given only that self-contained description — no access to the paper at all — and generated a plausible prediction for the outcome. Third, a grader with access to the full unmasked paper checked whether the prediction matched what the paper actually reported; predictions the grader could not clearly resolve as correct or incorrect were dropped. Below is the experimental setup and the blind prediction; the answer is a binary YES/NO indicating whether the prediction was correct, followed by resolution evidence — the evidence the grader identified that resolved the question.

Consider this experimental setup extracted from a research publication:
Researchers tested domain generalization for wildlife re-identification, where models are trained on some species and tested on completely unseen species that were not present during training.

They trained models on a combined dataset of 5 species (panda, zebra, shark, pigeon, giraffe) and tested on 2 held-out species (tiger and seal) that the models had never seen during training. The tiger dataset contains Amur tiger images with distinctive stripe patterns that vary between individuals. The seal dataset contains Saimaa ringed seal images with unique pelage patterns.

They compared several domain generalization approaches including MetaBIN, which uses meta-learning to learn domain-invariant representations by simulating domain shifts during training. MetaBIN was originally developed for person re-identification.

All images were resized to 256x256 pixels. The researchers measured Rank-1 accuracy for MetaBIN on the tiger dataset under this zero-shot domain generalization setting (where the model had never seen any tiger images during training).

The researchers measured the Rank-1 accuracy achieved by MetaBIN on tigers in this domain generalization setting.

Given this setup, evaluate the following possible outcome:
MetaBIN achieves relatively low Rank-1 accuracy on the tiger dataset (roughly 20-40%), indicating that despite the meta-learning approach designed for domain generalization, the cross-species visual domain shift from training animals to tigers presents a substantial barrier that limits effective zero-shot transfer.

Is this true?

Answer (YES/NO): NO